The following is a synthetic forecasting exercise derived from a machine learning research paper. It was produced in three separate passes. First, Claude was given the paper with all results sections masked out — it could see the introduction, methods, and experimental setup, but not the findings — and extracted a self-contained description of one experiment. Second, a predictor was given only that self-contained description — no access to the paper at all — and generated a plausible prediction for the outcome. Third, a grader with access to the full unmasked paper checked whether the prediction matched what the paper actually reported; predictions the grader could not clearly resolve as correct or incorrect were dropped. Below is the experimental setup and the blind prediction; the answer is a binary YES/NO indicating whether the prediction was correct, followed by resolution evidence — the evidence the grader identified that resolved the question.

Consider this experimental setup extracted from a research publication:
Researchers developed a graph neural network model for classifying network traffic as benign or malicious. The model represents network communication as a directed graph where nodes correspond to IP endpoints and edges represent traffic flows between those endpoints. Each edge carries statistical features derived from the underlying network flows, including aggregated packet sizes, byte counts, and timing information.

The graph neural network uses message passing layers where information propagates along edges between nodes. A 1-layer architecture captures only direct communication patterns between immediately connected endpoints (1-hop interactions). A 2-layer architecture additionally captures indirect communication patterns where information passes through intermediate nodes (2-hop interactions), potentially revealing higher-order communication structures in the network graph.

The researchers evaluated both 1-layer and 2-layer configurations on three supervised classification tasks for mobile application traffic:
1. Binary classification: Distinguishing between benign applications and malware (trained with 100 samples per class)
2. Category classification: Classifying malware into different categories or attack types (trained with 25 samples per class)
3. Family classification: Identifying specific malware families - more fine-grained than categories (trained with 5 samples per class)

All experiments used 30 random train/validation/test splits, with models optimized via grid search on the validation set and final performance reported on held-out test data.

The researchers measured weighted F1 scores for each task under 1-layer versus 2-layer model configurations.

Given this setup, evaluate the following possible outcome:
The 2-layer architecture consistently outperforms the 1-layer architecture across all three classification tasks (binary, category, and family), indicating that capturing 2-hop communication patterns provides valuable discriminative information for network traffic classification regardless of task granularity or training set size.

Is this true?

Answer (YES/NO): NO